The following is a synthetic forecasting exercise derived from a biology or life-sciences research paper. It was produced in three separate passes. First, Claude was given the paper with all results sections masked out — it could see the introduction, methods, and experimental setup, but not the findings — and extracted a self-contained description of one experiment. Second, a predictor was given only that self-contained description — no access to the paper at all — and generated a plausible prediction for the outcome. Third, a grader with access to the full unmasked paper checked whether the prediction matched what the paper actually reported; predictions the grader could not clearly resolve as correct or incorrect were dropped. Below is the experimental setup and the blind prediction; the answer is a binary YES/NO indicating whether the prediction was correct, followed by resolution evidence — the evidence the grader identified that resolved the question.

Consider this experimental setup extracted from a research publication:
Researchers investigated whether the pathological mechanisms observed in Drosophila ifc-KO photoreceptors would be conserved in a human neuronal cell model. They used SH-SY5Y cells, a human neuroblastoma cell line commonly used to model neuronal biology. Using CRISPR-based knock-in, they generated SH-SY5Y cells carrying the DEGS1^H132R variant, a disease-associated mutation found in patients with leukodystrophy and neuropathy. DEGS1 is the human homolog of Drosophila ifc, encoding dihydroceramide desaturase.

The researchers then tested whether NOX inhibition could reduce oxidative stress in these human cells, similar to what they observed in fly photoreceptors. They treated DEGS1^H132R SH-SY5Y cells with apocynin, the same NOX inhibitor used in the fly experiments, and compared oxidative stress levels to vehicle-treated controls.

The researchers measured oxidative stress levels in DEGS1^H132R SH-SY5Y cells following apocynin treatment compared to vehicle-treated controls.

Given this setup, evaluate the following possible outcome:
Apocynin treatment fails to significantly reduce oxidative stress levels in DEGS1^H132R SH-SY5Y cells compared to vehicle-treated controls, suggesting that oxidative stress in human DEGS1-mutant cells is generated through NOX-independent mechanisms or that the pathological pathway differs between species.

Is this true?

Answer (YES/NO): NO